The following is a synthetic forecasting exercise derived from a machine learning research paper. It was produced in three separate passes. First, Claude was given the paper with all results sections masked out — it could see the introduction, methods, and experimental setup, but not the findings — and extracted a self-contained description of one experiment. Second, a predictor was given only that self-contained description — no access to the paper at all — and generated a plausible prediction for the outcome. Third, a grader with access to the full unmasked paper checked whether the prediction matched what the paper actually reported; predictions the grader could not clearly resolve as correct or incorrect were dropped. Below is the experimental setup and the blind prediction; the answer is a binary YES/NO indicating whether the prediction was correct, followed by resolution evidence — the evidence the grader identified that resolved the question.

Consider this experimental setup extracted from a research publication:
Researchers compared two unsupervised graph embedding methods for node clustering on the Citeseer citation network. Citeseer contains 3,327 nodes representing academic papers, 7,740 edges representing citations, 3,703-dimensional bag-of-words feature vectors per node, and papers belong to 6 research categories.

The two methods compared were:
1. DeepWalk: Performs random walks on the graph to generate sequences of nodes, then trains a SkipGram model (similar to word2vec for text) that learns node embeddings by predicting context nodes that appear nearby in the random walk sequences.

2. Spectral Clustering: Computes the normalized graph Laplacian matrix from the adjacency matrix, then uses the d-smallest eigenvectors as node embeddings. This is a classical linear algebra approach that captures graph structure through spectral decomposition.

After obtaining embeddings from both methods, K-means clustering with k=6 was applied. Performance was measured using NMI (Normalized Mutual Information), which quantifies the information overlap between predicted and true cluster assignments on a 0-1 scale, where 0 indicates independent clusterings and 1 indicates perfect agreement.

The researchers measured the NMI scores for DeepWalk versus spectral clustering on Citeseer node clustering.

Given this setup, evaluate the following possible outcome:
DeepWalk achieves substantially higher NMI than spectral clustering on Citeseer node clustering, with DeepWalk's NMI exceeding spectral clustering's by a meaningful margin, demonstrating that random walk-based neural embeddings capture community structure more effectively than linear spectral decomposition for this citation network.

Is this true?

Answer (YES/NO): YES